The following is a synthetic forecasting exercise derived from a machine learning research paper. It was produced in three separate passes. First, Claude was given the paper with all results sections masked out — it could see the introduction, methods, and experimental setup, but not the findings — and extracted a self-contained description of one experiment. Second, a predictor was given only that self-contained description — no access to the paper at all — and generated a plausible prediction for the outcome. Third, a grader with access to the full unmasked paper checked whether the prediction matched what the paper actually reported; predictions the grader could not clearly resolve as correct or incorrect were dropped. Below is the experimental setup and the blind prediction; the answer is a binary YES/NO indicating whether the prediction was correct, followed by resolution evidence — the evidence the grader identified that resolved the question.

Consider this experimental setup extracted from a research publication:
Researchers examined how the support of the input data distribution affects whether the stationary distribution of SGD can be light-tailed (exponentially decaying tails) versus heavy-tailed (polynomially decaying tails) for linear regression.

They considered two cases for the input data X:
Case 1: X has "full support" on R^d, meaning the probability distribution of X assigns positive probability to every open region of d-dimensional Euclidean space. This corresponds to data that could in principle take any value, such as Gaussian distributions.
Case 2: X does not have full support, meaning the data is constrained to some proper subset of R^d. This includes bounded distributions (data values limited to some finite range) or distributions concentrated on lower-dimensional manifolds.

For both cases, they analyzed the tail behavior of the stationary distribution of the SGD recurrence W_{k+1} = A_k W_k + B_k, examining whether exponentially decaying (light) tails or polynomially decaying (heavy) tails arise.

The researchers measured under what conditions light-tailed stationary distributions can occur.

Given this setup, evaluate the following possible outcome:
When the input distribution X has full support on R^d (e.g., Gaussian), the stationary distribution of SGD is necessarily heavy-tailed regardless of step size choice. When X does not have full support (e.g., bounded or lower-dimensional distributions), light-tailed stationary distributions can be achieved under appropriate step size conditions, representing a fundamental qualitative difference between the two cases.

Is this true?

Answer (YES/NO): YES